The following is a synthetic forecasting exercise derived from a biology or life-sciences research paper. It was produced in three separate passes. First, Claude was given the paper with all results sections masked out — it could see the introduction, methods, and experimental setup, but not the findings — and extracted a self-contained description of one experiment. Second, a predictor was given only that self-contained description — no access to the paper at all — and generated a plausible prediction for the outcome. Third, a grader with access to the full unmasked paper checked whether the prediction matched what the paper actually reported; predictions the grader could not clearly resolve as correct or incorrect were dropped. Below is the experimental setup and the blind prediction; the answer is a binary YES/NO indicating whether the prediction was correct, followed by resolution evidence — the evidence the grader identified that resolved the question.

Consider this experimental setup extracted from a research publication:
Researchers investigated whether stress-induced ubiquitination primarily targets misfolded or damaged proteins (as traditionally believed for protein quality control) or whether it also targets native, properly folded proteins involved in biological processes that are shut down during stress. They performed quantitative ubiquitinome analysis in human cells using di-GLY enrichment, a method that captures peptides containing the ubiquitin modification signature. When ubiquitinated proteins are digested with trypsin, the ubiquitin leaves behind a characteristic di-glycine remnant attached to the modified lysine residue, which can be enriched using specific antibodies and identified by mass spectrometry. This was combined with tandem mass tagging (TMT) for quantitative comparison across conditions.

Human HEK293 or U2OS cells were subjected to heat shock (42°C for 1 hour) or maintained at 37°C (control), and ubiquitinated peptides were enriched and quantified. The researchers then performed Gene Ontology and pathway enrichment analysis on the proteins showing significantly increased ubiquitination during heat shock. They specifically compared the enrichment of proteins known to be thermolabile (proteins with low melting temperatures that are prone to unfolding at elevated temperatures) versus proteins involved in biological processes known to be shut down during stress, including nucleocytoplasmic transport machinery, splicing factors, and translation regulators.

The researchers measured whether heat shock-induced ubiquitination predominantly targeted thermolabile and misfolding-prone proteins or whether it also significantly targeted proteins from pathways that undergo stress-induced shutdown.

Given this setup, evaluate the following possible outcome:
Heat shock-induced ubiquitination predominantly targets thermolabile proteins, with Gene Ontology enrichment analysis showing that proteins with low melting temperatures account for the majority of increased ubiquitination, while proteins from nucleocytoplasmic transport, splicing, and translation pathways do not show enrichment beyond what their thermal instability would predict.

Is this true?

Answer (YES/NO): NO